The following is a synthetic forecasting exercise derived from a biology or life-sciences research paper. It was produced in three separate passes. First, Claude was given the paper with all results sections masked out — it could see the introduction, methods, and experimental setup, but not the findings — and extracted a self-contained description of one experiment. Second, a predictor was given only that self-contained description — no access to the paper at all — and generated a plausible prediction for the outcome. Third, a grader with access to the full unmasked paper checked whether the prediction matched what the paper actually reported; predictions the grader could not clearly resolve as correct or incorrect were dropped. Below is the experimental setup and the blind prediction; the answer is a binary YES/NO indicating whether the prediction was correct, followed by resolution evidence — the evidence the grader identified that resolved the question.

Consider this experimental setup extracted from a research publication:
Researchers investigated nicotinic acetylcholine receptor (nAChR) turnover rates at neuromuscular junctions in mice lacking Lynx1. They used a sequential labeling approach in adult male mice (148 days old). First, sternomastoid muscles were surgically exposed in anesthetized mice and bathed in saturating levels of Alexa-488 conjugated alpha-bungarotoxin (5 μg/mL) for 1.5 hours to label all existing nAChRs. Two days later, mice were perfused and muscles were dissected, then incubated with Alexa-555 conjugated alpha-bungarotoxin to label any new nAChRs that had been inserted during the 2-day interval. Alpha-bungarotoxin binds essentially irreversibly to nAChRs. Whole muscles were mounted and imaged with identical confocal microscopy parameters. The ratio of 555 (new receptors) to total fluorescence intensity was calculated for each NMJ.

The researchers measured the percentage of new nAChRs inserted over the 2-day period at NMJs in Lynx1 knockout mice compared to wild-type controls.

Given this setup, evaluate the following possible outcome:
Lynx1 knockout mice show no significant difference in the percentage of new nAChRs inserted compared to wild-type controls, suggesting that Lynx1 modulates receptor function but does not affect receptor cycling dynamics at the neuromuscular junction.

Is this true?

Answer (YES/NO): NO